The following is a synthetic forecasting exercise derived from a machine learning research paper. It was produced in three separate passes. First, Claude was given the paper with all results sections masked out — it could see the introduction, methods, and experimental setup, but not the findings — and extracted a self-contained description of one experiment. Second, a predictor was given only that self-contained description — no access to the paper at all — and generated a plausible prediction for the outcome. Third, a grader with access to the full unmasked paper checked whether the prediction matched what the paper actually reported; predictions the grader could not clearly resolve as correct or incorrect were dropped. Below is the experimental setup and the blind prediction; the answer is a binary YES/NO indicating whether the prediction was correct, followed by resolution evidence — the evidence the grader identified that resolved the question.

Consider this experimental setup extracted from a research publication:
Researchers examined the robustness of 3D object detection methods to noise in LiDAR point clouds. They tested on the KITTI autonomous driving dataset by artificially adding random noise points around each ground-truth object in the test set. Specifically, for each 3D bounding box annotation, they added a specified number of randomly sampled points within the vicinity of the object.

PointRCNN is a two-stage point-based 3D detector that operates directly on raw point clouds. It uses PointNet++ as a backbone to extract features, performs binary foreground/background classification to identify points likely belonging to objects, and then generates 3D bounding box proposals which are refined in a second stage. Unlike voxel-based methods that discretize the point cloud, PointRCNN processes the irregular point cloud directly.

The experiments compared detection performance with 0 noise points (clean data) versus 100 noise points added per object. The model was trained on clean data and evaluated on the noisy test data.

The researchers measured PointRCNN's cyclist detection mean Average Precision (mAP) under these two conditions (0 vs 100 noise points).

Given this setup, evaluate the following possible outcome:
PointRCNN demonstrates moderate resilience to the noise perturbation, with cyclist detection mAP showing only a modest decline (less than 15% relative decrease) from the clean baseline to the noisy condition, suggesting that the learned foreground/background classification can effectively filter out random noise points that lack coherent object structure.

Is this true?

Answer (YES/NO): NO